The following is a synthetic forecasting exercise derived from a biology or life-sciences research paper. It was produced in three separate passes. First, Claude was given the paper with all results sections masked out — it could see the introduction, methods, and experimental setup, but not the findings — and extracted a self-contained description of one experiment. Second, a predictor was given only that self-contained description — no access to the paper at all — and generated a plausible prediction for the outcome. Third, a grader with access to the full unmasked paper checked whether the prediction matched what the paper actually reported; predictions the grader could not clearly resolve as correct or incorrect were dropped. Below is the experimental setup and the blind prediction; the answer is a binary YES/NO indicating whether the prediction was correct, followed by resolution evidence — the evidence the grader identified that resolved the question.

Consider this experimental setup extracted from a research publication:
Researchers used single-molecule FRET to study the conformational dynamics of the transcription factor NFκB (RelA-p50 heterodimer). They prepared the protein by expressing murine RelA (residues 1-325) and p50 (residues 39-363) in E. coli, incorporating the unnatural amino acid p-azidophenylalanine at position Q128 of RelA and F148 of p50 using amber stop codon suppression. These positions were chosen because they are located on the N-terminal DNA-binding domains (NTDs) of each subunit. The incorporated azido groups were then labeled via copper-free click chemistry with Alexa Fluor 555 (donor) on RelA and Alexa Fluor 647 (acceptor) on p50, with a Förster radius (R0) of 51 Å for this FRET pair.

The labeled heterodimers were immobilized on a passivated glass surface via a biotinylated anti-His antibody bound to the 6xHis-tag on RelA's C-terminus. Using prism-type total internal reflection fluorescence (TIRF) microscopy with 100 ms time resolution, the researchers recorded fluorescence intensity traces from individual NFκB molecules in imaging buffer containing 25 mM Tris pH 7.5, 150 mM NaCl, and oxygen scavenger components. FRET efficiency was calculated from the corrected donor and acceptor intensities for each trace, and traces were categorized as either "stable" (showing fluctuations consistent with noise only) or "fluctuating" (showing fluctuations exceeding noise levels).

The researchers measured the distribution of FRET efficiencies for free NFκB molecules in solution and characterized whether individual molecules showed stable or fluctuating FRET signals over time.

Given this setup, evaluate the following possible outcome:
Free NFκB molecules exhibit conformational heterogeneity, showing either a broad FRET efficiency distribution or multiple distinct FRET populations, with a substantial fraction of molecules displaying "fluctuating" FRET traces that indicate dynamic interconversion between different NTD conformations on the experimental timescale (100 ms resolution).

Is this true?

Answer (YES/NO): YES